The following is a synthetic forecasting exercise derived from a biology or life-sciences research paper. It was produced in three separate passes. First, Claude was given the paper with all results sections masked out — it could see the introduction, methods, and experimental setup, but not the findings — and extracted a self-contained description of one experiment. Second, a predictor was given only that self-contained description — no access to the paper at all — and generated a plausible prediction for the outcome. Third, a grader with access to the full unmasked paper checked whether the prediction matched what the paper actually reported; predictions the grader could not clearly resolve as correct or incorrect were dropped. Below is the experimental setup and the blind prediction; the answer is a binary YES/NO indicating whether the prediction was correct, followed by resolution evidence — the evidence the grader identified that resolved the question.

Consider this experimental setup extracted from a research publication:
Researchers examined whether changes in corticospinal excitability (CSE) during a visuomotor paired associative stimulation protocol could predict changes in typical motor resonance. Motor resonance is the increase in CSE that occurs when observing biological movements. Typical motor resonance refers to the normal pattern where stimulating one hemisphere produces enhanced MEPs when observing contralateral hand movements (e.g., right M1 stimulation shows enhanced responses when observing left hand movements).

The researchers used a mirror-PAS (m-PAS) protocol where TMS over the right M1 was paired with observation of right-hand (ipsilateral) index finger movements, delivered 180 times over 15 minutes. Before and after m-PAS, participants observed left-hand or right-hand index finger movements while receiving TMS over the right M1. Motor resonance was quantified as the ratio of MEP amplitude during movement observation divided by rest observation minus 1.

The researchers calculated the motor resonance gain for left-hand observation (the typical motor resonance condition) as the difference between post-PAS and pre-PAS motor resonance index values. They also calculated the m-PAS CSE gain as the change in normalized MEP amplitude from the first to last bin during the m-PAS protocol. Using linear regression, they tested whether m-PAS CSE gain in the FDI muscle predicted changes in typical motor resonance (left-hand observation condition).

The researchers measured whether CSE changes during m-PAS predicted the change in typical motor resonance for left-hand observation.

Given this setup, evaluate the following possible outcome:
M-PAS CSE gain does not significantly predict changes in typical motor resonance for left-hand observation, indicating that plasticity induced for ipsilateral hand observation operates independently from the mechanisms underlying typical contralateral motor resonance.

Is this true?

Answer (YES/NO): NO